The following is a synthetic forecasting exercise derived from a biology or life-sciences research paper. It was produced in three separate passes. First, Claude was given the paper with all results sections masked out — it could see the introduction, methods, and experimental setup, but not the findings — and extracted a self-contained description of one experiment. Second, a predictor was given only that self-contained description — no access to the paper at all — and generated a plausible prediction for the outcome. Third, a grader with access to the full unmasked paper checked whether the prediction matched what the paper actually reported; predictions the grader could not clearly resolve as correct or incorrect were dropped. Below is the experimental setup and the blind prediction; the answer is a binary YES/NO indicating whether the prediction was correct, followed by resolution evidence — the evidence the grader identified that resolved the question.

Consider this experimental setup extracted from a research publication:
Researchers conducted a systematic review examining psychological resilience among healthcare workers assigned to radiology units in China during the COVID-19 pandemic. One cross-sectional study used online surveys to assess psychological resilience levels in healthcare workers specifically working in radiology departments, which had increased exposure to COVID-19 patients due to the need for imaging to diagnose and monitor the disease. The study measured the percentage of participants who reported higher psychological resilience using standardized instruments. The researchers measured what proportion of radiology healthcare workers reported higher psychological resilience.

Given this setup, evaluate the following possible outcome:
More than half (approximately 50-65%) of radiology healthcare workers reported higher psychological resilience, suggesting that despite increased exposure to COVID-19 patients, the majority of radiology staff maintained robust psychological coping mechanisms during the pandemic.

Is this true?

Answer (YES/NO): NO